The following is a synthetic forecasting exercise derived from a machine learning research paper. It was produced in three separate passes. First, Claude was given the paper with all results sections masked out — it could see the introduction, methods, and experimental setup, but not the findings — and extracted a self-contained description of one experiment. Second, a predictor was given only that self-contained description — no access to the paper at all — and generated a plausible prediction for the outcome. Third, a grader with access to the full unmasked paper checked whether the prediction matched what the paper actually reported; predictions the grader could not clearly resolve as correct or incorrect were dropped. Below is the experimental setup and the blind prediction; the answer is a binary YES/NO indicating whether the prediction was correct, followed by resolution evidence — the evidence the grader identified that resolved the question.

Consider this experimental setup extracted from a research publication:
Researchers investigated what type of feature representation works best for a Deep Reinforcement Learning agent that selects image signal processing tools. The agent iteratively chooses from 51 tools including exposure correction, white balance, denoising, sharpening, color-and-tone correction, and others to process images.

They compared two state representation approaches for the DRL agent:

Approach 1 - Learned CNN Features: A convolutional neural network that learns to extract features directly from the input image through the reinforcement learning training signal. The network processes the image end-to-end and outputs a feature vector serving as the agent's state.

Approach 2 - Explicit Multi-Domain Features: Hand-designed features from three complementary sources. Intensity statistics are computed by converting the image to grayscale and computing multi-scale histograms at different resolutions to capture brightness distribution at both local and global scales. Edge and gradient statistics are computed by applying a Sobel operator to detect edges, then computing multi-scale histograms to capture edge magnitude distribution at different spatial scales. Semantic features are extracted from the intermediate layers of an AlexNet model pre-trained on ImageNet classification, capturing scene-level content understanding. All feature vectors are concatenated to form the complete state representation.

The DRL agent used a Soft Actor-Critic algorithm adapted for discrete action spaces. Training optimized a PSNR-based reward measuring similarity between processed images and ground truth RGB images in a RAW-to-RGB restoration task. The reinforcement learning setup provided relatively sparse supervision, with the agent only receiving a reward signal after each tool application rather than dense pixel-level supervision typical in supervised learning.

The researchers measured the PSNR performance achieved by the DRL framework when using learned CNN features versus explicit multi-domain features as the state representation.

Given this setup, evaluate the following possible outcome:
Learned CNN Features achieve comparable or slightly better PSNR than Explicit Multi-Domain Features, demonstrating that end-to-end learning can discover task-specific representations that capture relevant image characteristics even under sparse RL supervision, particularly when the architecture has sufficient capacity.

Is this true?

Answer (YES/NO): NO